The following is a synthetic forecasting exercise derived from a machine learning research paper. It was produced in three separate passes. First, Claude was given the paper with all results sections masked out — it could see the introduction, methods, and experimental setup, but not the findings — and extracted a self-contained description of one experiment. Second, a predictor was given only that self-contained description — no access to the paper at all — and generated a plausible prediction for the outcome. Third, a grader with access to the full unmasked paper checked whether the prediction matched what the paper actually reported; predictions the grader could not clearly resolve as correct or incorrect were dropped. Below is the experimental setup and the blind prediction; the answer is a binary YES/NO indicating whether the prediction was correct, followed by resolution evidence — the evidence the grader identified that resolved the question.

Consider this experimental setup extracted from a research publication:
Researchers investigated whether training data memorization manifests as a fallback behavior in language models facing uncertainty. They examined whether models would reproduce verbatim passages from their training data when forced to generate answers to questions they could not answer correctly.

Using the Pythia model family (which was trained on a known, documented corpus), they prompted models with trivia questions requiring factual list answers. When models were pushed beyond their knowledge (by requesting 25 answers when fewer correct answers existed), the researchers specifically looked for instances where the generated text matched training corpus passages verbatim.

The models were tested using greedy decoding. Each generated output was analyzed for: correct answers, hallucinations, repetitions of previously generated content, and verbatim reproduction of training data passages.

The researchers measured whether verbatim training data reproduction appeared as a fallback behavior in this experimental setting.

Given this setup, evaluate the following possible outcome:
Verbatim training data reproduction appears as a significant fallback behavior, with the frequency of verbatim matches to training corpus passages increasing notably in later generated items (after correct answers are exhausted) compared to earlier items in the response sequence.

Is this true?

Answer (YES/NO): NO